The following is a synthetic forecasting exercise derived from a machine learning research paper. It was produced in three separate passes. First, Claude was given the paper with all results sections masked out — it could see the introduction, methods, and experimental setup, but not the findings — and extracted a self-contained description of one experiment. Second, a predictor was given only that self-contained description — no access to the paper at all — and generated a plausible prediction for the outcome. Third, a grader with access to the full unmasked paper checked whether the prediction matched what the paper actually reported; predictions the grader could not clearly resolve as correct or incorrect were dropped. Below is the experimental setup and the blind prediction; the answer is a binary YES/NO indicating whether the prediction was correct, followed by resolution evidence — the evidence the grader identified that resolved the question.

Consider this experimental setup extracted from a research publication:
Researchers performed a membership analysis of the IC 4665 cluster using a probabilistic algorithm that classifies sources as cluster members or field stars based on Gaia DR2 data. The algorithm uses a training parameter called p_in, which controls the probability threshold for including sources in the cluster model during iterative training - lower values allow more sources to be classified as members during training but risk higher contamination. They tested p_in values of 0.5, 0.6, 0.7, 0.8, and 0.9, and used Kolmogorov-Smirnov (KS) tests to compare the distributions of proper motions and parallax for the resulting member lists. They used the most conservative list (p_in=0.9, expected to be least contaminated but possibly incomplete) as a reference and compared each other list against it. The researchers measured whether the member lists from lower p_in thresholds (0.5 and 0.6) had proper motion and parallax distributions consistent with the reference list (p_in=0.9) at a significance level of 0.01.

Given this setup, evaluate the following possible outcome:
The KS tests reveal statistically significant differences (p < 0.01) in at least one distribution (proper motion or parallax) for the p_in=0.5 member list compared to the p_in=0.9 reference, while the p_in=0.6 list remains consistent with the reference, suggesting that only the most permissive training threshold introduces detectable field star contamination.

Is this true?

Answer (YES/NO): NO